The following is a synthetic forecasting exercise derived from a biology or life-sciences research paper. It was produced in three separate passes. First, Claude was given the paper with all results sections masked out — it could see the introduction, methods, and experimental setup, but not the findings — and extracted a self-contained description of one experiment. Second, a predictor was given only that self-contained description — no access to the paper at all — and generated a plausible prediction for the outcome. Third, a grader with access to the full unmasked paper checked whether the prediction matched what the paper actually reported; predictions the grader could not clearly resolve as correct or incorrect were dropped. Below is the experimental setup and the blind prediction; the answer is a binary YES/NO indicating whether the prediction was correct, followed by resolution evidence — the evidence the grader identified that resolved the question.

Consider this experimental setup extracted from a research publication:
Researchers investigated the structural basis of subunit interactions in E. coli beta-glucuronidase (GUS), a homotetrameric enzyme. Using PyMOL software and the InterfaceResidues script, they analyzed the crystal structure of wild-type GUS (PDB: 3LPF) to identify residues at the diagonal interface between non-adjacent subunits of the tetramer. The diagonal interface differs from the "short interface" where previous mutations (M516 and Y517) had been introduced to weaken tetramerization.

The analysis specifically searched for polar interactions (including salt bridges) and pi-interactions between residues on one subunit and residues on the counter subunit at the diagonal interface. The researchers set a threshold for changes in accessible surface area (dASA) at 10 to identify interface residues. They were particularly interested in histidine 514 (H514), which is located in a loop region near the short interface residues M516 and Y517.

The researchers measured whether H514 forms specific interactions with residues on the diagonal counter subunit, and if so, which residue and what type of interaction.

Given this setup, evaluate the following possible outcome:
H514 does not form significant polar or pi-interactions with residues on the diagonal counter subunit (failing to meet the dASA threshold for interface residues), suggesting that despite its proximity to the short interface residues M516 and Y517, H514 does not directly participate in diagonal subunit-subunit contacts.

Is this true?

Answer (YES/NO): NO